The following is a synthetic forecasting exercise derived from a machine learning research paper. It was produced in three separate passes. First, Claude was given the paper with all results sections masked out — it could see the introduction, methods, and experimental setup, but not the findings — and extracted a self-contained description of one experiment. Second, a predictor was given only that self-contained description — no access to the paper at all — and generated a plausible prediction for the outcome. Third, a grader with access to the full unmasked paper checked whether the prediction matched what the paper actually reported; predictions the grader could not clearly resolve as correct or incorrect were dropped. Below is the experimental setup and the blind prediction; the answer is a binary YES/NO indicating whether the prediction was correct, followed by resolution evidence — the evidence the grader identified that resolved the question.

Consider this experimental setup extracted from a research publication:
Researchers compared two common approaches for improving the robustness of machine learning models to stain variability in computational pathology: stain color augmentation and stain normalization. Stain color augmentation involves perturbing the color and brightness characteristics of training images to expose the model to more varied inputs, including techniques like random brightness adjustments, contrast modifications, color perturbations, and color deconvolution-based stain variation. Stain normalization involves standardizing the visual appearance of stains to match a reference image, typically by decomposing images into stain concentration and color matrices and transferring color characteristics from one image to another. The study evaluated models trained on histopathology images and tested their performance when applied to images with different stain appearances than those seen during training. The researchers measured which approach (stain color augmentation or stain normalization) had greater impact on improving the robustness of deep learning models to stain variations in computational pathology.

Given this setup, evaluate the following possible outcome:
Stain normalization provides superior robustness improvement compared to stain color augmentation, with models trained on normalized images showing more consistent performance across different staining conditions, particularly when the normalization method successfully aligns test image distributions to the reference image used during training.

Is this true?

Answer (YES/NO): NO